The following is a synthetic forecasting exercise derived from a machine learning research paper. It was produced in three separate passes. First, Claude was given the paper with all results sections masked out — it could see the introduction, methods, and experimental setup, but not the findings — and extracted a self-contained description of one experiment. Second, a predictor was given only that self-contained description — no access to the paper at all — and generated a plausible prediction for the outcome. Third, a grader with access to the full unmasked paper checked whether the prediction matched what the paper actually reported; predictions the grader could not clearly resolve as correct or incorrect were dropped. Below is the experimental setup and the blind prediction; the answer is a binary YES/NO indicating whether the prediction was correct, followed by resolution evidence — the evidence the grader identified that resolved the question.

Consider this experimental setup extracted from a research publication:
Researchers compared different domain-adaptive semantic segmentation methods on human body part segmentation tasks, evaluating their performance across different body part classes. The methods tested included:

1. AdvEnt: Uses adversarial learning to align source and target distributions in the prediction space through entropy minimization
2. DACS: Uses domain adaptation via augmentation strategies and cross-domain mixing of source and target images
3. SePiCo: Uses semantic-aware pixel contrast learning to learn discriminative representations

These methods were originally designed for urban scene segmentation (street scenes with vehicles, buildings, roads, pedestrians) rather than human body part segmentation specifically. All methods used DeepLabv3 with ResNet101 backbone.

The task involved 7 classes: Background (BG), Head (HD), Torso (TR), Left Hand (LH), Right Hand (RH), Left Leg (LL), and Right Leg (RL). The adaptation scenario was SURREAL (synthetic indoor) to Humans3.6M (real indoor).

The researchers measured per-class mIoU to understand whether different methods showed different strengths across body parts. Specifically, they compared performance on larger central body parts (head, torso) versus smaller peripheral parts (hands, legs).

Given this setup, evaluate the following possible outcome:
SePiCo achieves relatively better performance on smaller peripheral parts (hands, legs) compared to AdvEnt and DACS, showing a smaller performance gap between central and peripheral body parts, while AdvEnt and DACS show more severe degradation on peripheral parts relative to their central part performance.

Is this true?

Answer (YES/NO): NO